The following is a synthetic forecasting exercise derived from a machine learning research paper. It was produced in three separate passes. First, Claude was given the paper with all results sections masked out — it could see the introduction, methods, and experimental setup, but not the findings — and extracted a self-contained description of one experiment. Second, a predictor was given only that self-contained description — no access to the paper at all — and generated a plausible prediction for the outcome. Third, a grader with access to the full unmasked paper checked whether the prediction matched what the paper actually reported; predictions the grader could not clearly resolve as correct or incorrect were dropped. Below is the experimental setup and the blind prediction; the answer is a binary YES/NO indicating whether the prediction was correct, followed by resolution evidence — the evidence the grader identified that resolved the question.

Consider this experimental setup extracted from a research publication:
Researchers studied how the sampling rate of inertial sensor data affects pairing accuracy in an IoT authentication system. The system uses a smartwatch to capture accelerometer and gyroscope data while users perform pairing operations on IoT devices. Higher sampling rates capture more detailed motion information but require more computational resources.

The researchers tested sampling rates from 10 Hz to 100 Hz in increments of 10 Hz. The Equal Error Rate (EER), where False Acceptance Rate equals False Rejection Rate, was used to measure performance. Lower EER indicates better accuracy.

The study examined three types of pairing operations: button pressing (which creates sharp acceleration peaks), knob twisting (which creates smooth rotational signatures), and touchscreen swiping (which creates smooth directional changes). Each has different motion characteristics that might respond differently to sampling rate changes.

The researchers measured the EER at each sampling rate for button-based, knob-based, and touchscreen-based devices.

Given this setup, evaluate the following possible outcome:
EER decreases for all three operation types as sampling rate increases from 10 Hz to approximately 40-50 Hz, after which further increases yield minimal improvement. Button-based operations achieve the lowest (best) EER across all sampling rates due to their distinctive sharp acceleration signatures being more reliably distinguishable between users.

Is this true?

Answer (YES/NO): NO